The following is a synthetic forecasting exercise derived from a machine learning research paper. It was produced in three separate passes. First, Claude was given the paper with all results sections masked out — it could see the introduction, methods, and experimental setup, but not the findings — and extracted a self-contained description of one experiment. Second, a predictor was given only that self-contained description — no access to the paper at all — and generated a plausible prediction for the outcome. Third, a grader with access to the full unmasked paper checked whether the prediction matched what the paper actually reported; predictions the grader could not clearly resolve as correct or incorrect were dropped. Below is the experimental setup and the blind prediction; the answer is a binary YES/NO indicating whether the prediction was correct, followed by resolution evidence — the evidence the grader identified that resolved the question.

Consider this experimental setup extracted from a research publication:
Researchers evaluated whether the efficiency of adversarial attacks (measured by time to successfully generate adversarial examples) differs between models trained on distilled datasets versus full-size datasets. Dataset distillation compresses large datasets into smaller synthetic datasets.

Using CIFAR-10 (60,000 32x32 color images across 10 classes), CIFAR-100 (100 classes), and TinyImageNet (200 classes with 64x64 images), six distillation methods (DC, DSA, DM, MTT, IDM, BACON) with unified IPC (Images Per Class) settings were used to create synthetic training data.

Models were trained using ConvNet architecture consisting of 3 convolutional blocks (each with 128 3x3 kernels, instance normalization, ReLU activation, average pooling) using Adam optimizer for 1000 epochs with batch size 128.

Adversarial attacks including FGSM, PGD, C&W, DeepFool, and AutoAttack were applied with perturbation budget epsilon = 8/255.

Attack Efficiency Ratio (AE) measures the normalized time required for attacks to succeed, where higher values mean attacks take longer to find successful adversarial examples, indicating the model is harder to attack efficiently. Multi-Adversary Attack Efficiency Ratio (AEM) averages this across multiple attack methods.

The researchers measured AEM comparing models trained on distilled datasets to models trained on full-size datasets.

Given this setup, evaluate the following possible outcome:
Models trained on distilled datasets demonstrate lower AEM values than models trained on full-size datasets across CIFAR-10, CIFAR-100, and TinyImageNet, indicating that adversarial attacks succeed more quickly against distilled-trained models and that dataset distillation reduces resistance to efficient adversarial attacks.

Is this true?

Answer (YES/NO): YES